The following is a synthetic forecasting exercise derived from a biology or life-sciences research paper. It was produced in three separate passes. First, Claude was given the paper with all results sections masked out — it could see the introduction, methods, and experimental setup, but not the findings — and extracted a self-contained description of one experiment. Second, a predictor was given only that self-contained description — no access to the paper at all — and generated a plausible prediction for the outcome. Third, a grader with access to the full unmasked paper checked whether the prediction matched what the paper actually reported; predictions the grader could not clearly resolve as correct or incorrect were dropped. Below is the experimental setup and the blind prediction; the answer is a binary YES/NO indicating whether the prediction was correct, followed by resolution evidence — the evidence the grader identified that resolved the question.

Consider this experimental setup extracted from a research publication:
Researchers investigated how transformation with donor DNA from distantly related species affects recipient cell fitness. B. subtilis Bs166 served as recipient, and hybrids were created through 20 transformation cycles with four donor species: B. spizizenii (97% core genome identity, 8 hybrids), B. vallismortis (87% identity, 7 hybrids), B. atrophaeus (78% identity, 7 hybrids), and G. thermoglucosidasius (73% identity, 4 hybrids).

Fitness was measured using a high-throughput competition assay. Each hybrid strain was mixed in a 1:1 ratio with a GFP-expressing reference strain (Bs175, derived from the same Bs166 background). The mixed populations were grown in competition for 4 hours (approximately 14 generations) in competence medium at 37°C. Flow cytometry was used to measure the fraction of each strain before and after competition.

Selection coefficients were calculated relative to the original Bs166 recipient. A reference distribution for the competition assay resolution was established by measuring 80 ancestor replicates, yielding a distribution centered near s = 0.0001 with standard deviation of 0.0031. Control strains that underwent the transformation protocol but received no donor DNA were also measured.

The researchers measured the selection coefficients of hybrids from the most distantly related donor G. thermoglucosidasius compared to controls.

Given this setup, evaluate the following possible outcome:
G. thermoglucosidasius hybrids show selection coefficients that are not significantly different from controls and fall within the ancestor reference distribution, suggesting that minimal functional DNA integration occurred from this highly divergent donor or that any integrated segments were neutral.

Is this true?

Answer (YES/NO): YES